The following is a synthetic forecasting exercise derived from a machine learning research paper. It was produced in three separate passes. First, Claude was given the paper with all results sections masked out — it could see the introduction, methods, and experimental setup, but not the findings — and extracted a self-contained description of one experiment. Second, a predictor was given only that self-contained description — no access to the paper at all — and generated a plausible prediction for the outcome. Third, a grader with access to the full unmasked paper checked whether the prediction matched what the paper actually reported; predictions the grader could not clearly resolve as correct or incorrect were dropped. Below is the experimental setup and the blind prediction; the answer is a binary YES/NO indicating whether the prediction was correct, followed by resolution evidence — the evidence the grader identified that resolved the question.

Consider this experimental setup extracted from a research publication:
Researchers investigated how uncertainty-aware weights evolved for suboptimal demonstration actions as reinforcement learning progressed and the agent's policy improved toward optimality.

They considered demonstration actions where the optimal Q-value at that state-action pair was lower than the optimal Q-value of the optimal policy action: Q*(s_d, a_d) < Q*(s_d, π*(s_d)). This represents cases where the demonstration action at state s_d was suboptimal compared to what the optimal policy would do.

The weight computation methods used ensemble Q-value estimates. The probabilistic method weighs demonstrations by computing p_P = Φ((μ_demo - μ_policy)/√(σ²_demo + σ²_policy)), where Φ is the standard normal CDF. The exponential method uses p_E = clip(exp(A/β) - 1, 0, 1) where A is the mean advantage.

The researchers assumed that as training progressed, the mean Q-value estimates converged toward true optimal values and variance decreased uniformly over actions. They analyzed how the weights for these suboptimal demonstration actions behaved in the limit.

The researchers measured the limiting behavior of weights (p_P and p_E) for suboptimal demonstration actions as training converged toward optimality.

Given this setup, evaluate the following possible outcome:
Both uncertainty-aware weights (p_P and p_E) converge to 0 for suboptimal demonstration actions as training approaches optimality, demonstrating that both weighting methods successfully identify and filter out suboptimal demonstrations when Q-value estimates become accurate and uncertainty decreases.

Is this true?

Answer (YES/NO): YES